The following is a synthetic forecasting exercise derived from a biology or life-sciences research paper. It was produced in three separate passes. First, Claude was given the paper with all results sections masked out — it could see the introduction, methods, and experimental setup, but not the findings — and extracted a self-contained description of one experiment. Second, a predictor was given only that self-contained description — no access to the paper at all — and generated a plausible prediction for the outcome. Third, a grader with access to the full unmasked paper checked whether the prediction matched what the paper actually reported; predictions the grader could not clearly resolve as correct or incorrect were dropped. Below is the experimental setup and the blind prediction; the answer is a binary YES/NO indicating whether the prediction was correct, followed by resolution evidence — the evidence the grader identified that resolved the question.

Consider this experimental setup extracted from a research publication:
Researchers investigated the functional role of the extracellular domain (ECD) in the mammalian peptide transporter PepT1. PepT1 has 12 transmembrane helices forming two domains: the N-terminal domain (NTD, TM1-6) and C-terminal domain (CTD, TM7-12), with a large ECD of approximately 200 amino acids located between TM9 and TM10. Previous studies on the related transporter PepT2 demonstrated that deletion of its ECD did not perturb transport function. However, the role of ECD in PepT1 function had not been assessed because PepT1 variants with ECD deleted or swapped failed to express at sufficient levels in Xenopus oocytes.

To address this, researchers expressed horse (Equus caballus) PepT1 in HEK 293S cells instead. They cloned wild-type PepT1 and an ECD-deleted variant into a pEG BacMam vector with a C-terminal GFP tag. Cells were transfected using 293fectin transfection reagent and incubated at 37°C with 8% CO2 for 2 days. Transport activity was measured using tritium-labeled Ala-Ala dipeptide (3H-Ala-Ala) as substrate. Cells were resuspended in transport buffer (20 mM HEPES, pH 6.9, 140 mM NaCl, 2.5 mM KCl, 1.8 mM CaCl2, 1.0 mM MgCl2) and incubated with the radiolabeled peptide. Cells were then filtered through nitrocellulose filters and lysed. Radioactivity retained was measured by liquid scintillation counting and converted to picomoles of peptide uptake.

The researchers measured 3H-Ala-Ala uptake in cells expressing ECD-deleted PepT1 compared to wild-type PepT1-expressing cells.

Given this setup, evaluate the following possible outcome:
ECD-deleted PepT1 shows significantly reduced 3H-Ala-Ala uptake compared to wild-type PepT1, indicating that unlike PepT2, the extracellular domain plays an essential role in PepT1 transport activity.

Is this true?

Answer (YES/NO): YES